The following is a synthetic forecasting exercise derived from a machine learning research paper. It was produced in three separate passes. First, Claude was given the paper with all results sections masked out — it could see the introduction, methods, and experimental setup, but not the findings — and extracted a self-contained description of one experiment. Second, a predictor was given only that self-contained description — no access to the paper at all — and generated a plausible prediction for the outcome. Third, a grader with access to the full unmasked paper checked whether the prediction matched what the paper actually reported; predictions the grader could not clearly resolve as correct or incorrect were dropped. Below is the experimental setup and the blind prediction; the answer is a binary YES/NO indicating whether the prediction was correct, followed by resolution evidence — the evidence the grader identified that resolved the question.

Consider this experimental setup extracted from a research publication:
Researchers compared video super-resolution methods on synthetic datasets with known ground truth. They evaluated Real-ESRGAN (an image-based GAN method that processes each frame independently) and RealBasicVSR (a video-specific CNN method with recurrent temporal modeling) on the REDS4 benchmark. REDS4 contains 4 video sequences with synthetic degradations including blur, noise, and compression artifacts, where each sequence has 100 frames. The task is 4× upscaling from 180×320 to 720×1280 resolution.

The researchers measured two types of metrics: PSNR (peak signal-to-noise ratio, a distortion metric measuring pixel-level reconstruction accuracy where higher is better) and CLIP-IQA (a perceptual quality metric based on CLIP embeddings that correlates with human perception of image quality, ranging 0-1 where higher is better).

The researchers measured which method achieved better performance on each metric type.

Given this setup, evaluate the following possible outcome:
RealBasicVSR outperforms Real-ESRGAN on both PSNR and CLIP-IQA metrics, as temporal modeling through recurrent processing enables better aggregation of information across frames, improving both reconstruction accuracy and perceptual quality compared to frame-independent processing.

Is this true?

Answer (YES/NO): NO